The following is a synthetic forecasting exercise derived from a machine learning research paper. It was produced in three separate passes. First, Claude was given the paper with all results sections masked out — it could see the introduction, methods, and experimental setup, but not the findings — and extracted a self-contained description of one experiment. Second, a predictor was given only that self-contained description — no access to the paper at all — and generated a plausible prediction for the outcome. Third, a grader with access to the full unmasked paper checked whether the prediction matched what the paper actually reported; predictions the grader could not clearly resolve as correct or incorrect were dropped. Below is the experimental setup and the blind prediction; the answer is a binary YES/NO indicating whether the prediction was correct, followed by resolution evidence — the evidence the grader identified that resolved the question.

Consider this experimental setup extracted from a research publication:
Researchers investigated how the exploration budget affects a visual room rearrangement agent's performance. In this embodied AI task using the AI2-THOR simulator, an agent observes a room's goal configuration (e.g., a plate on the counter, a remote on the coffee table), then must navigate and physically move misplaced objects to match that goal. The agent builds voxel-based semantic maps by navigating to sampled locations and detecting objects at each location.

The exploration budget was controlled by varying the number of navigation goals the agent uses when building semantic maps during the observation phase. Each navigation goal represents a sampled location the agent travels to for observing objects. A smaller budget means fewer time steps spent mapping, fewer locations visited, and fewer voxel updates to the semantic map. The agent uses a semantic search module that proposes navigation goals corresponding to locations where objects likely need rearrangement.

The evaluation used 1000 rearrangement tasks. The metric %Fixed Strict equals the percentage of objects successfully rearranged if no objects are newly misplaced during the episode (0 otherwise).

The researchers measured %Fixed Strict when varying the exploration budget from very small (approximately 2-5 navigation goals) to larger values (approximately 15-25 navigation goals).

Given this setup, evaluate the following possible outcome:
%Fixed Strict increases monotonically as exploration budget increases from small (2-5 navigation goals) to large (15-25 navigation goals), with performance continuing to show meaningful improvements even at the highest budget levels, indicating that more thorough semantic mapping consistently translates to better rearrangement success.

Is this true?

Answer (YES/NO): NO